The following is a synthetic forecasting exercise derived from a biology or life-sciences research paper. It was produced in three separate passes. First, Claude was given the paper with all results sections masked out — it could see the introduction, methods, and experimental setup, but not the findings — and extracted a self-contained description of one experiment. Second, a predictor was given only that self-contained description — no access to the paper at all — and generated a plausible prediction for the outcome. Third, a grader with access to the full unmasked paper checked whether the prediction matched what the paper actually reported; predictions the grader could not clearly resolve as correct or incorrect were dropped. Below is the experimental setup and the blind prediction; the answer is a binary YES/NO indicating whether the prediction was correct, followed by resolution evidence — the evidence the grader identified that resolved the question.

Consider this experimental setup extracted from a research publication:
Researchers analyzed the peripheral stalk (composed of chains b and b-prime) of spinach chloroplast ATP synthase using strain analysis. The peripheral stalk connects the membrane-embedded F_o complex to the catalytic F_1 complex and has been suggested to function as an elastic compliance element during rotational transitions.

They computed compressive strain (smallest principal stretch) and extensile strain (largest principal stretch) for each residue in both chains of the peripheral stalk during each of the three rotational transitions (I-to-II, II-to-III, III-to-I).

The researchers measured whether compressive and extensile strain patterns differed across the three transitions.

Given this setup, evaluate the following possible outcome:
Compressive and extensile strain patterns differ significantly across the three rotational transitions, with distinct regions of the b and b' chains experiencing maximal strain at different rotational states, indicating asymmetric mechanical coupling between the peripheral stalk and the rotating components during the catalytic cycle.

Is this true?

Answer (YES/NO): YES